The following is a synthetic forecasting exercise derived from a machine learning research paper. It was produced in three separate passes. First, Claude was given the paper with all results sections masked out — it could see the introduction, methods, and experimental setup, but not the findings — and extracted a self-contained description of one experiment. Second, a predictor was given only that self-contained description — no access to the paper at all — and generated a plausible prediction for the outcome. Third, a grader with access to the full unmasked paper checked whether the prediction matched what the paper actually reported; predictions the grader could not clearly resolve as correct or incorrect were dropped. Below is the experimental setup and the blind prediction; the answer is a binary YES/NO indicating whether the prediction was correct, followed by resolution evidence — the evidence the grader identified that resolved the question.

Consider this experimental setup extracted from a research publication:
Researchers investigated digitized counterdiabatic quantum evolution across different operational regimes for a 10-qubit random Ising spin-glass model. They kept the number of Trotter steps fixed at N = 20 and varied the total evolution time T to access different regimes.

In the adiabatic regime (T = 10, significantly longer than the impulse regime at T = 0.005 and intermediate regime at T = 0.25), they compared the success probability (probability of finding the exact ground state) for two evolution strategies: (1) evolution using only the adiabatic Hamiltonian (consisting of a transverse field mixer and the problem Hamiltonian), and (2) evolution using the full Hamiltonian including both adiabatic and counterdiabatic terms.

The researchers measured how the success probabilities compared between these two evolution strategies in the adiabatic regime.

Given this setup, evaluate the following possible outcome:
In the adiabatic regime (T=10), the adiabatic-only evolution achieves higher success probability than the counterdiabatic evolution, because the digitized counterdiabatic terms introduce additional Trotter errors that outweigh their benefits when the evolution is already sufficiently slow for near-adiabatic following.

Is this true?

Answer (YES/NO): NO